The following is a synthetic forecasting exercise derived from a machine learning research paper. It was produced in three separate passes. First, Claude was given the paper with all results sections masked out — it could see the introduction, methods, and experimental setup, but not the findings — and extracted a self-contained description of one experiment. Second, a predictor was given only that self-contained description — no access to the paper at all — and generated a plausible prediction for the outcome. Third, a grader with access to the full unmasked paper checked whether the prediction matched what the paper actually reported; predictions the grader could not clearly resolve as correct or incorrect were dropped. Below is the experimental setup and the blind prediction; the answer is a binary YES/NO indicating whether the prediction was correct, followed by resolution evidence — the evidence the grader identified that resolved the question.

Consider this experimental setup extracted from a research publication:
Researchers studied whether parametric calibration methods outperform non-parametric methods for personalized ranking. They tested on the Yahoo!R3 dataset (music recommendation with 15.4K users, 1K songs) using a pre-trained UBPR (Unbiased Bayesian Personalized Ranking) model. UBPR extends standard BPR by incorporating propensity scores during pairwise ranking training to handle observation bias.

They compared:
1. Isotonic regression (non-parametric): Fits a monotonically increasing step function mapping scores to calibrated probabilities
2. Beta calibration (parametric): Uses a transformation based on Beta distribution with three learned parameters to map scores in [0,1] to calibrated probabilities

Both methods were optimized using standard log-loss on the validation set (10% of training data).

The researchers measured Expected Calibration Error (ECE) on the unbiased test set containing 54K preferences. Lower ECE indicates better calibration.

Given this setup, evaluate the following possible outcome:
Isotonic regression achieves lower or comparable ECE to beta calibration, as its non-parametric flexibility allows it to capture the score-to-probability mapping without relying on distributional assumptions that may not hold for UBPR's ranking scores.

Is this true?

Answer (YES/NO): NO